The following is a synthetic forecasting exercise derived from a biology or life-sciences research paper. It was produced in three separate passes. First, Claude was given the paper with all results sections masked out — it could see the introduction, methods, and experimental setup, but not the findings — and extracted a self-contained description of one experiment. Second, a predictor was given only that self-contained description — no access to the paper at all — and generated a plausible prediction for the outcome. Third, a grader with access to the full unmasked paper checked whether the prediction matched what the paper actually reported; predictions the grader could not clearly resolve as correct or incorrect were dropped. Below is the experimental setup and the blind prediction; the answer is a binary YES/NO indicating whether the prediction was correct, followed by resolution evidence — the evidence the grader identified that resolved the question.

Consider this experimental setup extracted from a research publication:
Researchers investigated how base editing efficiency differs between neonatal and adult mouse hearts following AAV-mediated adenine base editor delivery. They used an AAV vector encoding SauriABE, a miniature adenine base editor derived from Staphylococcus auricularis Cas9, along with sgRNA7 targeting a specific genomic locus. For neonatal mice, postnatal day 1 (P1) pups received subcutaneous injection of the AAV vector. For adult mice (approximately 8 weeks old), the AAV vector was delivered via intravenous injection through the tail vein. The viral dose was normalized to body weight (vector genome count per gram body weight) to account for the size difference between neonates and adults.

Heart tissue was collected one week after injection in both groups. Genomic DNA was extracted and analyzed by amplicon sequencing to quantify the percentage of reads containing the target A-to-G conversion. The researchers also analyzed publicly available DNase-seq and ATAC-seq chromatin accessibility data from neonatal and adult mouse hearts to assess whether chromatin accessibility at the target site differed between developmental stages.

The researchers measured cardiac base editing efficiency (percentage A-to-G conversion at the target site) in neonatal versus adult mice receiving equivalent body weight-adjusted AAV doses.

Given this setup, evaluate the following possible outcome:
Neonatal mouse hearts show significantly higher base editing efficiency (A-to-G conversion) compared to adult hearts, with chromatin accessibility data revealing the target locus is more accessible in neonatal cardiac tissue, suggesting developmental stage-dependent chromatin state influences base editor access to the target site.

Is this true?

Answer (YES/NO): YES